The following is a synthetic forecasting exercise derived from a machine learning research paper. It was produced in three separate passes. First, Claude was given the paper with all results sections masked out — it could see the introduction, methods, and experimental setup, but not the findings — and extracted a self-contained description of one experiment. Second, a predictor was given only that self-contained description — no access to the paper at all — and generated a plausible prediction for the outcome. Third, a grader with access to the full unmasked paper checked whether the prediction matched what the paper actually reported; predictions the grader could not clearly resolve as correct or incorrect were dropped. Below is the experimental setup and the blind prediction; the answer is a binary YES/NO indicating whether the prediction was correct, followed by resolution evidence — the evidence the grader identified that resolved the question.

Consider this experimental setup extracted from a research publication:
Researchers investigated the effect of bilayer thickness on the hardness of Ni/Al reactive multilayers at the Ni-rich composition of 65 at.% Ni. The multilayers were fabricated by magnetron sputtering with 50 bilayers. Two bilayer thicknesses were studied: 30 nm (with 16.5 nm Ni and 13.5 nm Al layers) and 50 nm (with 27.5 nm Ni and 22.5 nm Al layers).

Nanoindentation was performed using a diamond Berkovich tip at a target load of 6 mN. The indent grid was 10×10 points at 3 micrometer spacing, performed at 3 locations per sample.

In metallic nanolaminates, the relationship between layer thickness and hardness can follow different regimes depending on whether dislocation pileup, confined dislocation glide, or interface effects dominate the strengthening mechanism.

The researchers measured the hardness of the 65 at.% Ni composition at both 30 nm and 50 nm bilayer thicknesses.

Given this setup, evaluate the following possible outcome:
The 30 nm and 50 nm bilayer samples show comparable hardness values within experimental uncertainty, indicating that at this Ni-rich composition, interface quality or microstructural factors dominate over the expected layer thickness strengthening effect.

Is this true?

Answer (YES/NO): YES